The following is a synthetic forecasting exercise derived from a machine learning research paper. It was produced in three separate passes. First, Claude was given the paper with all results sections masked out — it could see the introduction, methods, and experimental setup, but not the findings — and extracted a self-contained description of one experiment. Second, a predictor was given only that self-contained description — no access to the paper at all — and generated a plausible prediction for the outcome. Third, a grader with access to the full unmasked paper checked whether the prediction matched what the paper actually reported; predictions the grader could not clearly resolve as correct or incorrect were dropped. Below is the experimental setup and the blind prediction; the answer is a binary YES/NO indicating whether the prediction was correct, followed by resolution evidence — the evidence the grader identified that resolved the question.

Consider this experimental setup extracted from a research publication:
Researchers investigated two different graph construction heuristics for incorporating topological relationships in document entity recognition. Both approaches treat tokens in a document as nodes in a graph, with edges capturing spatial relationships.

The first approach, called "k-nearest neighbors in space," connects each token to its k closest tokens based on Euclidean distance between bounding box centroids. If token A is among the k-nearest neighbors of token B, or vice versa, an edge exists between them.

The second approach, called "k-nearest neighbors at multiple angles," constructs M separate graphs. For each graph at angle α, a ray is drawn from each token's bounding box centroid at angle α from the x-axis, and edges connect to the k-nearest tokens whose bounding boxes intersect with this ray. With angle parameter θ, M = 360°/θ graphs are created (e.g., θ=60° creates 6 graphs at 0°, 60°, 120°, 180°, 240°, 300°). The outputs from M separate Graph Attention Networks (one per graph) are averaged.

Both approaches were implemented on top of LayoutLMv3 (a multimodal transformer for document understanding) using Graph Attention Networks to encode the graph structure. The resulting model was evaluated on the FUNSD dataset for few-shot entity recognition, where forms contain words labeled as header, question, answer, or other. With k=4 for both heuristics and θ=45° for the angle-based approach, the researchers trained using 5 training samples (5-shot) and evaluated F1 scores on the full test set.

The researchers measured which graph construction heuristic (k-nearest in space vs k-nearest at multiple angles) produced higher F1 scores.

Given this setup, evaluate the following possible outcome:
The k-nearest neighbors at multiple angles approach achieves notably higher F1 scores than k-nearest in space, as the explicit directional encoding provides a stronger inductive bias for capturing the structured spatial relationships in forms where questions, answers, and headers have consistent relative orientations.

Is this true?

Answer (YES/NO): NO